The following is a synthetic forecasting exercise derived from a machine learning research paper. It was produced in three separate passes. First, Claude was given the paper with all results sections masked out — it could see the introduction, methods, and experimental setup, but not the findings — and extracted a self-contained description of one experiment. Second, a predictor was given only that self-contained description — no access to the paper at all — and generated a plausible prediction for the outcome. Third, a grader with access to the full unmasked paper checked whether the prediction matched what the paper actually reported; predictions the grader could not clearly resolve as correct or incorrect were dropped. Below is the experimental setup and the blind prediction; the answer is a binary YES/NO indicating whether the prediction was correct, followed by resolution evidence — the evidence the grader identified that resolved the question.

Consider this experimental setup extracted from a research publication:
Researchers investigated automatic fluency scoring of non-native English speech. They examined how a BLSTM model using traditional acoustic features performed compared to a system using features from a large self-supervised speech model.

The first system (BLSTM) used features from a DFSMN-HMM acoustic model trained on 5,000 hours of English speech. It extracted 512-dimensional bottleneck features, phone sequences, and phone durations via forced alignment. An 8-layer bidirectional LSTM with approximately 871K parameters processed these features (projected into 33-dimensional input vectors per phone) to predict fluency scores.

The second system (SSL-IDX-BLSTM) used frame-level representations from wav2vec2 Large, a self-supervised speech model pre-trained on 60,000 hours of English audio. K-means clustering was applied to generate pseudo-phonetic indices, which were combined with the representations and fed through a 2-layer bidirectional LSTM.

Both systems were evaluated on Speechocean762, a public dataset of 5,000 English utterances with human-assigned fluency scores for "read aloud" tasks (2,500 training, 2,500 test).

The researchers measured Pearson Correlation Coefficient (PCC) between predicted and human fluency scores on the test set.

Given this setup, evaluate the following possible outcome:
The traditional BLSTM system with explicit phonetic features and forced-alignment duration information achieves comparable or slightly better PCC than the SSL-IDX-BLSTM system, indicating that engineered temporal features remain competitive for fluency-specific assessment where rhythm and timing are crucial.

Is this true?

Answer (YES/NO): YES